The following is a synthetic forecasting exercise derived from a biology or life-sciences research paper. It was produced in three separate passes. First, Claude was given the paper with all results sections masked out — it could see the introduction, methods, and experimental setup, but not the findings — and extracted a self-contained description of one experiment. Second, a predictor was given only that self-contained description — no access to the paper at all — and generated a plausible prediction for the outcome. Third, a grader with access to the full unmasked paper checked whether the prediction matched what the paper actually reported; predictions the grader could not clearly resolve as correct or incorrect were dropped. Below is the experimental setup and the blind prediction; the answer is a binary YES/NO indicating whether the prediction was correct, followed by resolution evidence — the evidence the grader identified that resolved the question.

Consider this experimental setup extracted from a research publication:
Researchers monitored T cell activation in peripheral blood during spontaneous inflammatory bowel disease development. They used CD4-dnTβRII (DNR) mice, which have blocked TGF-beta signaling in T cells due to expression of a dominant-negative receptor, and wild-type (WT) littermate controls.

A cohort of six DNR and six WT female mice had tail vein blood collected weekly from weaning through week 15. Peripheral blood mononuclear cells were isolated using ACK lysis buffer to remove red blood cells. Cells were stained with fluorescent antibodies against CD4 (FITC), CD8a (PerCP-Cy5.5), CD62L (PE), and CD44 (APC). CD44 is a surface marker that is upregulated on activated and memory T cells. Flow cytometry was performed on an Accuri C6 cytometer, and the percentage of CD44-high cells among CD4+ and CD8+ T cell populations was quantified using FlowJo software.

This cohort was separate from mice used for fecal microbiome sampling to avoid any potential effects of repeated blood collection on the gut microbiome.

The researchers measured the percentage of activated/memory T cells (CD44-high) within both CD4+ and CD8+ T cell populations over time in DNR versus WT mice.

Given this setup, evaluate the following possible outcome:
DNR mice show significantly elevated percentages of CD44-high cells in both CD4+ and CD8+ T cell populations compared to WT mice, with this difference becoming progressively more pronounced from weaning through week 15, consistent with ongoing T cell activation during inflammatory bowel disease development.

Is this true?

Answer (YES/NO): NO